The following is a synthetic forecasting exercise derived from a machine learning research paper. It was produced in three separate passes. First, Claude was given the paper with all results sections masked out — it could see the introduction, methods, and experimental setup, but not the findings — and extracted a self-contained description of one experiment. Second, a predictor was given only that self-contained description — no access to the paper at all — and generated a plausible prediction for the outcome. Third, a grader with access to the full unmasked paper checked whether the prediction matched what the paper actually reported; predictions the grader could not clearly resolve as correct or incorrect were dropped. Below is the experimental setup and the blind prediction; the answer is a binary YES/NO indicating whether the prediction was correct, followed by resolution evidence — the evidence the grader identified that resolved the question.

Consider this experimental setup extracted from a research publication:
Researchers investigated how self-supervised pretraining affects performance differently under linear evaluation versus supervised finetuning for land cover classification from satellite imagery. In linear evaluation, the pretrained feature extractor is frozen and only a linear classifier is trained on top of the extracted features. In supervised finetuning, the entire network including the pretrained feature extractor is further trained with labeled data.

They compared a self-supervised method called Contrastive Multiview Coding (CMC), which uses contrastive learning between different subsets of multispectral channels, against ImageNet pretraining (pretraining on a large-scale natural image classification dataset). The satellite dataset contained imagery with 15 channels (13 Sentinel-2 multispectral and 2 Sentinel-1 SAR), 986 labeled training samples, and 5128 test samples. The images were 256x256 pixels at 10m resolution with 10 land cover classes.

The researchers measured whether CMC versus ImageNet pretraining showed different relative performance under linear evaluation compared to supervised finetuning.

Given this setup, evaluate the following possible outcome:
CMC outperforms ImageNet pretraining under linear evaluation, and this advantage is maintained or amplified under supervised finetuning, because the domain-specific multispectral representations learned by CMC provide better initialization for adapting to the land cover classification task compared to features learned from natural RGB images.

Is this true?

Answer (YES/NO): NO